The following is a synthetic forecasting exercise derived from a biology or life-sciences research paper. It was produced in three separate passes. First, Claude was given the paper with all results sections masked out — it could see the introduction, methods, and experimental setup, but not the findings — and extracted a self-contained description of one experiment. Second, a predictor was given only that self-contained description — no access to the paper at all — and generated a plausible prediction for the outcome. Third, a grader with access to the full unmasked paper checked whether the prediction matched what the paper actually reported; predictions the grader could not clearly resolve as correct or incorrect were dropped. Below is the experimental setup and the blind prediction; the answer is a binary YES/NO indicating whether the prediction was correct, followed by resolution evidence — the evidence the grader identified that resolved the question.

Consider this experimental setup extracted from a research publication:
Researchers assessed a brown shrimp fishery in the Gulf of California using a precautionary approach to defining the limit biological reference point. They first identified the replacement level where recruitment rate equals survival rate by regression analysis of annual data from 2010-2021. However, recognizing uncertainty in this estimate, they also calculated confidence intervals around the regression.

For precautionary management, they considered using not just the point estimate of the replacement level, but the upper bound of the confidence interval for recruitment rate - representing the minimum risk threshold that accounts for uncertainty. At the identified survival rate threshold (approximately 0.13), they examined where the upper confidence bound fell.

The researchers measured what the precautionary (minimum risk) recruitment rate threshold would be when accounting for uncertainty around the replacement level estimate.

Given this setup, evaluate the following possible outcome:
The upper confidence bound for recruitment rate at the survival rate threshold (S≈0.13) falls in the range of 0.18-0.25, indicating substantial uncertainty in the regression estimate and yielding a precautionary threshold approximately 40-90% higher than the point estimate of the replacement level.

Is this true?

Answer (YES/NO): NO